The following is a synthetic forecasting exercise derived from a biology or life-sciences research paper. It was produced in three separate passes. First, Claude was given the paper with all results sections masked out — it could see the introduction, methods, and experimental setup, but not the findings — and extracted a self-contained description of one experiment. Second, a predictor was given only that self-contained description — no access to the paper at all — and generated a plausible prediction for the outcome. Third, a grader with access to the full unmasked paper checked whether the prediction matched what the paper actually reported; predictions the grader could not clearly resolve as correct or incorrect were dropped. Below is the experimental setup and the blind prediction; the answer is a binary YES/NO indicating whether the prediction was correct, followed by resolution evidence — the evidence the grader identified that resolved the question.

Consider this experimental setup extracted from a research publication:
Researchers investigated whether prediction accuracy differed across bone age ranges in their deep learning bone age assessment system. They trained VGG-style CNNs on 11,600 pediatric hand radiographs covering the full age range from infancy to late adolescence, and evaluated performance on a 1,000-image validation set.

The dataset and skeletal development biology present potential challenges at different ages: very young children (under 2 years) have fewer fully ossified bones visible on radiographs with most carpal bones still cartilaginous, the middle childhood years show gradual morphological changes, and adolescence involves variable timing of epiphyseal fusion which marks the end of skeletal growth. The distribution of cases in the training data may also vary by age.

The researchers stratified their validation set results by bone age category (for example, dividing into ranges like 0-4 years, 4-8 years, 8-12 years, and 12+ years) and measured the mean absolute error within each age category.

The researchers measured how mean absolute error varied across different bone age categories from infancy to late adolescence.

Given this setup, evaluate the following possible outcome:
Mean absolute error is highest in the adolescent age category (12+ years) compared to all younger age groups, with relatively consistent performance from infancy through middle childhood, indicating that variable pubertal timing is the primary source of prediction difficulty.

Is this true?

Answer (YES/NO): NO